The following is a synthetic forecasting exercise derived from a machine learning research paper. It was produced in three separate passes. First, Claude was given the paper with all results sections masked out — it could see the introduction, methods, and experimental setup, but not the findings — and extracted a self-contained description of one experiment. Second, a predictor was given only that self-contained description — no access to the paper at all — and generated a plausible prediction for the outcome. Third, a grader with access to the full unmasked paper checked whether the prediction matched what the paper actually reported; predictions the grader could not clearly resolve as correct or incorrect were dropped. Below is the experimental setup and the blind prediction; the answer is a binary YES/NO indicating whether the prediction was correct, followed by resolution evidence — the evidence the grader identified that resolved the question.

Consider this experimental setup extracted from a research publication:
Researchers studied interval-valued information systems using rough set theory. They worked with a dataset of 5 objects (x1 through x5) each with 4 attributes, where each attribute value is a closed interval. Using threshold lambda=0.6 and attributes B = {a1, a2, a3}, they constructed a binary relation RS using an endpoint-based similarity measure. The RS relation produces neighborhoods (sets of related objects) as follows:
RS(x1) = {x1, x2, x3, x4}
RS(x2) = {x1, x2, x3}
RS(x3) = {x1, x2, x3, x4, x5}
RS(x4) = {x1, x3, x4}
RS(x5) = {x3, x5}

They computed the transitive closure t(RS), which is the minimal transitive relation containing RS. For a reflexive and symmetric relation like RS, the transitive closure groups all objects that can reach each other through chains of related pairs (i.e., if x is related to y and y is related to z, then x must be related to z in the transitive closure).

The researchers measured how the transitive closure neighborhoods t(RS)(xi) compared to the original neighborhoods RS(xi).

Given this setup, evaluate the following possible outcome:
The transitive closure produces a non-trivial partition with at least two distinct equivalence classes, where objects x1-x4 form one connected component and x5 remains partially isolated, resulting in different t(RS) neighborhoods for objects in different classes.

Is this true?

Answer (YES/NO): NO